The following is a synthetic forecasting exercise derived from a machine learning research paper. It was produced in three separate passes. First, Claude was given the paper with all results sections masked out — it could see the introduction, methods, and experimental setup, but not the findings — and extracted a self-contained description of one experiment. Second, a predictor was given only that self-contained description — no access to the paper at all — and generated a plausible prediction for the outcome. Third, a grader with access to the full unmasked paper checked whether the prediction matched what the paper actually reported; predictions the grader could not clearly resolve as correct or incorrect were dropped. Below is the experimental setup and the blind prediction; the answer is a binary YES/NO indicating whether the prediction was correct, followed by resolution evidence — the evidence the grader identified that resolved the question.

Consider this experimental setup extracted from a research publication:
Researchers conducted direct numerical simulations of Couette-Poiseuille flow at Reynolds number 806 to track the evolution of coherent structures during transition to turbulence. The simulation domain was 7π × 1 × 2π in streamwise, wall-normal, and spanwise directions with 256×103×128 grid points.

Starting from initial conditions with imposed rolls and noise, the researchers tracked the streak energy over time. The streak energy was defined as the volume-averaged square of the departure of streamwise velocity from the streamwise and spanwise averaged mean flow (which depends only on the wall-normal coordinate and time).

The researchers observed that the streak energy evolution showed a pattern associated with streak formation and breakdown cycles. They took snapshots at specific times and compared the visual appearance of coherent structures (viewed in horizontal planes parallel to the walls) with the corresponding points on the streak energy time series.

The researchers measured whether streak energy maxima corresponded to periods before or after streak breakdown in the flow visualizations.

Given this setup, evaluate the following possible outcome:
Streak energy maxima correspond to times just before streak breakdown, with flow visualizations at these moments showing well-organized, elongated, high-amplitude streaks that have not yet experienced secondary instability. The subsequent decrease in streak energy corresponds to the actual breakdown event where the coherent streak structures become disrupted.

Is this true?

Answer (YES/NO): YES